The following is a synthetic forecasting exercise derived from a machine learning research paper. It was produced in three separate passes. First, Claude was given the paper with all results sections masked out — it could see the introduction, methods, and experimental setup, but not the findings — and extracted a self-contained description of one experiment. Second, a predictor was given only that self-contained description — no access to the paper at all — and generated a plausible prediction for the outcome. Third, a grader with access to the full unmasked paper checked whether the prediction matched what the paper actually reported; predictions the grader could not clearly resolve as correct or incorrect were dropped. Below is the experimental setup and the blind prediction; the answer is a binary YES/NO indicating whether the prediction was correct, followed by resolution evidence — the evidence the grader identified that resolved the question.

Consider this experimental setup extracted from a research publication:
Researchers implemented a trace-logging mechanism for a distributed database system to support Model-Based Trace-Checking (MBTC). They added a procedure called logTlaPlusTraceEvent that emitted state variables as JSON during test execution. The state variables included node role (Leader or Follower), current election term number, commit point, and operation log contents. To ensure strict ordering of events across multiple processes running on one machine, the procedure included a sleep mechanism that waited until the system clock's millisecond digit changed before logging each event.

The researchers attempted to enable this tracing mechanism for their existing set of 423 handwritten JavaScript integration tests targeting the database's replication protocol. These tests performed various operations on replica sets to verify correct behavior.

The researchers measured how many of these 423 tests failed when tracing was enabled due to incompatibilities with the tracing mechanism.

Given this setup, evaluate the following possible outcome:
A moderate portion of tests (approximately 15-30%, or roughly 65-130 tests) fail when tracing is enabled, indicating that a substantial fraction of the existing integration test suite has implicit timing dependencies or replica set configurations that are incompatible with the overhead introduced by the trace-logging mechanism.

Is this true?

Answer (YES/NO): YES